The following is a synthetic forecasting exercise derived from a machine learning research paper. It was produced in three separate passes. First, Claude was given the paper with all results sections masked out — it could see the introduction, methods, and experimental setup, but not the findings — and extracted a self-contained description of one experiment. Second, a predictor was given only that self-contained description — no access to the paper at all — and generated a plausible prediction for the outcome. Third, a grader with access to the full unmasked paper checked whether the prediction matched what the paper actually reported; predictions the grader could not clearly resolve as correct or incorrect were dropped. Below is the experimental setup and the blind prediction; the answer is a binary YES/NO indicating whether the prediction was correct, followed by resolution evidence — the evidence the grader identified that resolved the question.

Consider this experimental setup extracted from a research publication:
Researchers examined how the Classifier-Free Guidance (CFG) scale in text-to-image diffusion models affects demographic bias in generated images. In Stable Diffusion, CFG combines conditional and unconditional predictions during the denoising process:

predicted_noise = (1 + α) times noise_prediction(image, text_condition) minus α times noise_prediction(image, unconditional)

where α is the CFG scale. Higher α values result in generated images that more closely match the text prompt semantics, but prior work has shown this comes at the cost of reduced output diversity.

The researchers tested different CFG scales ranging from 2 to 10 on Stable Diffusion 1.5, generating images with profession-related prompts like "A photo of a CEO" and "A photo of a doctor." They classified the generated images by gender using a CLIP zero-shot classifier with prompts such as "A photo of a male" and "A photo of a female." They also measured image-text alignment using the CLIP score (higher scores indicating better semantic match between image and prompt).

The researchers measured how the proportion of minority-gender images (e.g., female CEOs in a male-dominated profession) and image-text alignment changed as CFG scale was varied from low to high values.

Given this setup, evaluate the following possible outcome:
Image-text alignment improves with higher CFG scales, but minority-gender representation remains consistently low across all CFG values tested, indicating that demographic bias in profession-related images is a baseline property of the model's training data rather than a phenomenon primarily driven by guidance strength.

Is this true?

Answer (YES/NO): NO